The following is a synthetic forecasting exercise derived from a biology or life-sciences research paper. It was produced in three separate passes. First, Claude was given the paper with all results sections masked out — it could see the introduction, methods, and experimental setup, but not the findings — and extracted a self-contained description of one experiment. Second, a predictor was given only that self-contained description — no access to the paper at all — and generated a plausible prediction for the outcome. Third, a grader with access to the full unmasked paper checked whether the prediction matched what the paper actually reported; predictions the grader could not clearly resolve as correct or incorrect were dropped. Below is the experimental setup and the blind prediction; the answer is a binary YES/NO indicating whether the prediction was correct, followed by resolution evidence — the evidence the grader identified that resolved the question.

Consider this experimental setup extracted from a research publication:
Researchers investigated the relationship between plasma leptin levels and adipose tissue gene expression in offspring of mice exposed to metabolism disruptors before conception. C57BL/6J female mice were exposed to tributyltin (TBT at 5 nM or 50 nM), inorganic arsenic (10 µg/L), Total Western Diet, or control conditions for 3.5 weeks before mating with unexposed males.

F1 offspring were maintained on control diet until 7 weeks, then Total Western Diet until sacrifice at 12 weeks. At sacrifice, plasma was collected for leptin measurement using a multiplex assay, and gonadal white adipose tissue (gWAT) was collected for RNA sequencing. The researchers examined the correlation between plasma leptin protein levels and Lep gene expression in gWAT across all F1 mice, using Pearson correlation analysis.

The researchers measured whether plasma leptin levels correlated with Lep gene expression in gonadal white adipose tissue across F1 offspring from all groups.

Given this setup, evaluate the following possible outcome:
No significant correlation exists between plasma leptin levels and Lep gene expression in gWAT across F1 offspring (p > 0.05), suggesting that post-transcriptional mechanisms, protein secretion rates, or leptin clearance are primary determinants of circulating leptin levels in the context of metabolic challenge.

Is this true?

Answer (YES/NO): NO